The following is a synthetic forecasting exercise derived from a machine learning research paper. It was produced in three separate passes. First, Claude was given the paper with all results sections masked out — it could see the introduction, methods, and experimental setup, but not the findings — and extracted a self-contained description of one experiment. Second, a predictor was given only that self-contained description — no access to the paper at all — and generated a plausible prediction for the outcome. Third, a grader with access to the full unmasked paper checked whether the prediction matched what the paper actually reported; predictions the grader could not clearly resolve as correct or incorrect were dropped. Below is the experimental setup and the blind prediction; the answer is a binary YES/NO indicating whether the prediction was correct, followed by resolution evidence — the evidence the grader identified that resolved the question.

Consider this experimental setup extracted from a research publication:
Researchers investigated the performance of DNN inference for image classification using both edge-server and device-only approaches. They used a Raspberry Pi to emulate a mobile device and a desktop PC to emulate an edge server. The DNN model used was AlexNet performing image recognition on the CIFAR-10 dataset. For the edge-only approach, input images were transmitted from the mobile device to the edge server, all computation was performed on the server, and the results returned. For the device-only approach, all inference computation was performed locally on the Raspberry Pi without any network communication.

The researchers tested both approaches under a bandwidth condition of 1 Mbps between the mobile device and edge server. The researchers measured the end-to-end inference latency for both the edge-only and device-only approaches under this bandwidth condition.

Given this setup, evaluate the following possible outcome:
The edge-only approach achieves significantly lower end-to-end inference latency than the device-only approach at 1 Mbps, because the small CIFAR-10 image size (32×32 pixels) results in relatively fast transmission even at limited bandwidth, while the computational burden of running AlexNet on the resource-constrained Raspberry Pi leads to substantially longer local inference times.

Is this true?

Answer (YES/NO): YES